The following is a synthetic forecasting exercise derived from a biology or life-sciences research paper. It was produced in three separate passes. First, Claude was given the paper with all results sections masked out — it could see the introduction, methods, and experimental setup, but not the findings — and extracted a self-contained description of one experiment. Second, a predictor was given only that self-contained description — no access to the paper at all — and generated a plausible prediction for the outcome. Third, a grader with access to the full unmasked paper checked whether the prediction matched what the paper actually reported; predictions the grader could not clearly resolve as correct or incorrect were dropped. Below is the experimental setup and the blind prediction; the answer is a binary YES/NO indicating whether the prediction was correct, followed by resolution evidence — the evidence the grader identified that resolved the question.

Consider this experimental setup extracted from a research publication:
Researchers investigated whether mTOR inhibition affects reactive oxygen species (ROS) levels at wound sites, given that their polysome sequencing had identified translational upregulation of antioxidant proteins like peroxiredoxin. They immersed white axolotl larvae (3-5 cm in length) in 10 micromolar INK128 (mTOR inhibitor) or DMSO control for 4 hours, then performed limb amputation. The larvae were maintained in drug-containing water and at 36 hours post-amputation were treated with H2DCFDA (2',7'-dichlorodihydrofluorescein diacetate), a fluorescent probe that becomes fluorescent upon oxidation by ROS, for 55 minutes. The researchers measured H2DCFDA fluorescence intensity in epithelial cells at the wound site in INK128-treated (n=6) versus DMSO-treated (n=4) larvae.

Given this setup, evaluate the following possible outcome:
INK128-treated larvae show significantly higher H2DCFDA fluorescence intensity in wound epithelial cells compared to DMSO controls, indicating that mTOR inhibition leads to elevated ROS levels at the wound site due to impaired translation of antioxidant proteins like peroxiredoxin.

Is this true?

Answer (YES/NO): YES